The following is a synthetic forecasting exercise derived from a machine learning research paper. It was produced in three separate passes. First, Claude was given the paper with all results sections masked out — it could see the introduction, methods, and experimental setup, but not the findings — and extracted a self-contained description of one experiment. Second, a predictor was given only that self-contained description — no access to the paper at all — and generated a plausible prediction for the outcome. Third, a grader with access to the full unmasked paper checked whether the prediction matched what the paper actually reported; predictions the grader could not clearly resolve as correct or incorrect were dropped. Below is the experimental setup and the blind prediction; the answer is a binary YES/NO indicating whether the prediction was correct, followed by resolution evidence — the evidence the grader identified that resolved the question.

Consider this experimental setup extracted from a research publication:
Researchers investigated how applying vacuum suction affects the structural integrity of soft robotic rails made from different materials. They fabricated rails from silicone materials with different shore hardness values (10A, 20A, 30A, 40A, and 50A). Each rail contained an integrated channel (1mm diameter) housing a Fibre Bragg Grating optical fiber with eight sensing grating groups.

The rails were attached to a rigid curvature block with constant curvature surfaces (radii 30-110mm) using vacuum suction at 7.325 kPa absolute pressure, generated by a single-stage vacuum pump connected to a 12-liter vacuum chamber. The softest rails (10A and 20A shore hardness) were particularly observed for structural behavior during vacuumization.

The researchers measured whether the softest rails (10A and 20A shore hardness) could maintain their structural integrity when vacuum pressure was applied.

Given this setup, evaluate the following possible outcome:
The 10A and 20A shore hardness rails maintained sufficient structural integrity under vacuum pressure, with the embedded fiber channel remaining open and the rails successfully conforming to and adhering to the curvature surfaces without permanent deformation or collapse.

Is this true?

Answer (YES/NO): NO